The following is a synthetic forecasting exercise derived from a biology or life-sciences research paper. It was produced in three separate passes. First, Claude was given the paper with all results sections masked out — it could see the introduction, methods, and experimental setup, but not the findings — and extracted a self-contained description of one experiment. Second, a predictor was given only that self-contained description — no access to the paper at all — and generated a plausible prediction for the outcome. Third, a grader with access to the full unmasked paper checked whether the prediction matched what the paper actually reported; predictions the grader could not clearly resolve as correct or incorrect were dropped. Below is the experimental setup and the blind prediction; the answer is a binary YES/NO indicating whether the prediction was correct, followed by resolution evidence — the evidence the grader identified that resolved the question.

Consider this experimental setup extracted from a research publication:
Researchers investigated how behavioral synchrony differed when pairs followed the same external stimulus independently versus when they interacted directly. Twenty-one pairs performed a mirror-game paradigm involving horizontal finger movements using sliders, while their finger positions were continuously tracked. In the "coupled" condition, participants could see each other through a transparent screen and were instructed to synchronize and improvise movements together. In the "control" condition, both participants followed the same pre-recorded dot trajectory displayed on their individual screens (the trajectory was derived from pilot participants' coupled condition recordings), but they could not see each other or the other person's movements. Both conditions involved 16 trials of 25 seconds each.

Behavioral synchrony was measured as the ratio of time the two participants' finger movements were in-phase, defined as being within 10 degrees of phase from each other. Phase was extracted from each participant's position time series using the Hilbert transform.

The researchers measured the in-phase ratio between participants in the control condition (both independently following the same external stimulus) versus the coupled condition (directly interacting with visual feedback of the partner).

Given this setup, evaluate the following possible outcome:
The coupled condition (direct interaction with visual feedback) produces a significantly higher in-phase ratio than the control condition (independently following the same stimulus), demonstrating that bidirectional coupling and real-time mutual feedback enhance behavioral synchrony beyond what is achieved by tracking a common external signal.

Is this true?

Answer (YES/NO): YES